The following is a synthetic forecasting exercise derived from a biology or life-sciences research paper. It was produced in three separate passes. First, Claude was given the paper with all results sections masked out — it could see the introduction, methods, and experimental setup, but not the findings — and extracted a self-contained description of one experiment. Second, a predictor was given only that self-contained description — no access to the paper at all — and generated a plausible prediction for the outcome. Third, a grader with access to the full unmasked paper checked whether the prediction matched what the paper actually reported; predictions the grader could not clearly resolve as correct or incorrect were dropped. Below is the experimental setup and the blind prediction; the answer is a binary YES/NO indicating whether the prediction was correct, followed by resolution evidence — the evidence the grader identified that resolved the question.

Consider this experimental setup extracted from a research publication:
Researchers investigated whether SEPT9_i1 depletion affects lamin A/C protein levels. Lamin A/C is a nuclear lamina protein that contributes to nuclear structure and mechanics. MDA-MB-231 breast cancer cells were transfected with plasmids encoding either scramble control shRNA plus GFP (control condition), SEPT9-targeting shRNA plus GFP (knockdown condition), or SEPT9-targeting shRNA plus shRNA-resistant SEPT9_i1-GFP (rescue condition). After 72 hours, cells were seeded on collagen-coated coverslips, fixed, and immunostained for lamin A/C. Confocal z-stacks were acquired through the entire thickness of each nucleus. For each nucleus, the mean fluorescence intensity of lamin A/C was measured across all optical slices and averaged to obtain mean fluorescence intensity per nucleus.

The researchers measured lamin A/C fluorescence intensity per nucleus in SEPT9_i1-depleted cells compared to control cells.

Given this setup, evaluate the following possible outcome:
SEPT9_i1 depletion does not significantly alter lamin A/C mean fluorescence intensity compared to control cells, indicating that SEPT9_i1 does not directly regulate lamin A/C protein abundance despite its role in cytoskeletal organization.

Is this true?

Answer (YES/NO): YES